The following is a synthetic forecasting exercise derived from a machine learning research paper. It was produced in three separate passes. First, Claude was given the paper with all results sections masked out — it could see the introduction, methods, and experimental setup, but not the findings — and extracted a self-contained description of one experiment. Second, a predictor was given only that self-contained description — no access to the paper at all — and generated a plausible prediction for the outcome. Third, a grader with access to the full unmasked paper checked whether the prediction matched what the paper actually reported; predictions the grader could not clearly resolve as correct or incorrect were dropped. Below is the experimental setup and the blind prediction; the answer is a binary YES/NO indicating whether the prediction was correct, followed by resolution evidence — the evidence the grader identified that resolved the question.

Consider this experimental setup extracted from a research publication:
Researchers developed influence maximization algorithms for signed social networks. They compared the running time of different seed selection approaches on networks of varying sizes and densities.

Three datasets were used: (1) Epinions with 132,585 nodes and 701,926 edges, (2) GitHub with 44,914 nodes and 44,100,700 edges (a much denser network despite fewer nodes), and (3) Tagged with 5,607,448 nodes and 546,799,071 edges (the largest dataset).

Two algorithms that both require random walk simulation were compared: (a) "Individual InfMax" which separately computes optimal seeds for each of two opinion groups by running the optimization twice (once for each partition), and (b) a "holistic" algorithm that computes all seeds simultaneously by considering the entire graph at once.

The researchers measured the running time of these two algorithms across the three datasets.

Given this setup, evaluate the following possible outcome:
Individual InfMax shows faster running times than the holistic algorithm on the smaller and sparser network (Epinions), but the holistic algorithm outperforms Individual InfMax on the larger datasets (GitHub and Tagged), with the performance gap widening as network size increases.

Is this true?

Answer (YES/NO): NO